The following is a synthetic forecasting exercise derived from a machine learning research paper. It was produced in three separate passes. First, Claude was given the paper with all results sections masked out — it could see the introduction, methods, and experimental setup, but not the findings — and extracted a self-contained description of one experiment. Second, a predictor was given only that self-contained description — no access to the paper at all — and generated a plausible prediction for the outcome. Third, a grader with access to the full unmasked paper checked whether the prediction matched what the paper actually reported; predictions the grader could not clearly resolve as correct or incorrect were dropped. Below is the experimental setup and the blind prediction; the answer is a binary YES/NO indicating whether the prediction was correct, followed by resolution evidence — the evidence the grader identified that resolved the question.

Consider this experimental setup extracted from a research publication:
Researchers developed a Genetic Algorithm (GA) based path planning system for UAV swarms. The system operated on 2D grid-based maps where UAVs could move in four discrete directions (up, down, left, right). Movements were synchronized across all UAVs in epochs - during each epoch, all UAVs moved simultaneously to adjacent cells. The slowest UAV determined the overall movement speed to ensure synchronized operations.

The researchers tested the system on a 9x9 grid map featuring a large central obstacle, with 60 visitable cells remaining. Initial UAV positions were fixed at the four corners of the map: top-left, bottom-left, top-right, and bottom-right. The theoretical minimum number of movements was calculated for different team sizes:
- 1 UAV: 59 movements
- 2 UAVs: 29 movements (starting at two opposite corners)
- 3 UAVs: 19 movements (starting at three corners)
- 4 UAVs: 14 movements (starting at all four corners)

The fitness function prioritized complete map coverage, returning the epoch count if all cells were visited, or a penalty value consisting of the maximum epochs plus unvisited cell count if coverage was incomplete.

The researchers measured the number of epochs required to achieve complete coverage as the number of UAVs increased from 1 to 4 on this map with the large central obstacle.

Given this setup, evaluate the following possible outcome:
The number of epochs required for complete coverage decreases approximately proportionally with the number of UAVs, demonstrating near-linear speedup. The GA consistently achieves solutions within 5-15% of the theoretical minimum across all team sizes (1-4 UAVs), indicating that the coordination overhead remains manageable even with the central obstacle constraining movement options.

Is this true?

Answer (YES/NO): NO